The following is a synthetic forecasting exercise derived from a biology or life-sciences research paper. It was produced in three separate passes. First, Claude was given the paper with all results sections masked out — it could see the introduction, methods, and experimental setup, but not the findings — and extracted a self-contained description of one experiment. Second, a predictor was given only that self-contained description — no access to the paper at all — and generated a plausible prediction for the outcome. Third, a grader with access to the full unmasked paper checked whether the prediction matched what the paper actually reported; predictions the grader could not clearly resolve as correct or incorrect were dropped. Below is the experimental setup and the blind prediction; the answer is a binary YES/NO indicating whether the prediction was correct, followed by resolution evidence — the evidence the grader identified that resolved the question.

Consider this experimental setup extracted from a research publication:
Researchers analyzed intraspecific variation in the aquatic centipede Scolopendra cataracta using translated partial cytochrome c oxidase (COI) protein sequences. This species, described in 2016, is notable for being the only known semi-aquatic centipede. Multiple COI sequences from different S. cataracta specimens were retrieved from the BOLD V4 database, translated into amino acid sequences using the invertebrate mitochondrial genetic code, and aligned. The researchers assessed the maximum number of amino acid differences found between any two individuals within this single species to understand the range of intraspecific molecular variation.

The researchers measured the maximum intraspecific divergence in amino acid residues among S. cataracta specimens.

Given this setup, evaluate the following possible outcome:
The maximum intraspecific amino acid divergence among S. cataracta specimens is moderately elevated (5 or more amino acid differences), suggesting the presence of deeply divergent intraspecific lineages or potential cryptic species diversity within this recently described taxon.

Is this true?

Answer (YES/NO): YES